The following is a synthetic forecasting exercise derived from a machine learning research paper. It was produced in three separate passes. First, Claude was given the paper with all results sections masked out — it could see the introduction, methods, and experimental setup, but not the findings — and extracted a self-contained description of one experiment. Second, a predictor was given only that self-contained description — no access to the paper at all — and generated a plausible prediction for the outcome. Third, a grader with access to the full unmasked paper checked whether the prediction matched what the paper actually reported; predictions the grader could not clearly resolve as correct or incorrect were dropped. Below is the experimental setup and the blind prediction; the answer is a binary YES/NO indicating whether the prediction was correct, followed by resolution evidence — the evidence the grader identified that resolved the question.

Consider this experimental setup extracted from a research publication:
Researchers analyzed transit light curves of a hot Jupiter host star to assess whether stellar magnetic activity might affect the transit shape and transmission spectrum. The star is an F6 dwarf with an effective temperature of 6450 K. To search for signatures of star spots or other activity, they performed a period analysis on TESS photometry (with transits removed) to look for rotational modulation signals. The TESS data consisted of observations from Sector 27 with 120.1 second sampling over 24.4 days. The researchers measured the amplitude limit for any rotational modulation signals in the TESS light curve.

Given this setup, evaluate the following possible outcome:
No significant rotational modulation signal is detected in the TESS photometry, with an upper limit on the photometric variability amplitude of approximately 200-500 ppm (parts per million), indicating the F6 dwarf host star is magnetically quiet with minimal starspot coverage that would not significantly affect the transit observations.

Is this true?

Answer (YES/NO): YES